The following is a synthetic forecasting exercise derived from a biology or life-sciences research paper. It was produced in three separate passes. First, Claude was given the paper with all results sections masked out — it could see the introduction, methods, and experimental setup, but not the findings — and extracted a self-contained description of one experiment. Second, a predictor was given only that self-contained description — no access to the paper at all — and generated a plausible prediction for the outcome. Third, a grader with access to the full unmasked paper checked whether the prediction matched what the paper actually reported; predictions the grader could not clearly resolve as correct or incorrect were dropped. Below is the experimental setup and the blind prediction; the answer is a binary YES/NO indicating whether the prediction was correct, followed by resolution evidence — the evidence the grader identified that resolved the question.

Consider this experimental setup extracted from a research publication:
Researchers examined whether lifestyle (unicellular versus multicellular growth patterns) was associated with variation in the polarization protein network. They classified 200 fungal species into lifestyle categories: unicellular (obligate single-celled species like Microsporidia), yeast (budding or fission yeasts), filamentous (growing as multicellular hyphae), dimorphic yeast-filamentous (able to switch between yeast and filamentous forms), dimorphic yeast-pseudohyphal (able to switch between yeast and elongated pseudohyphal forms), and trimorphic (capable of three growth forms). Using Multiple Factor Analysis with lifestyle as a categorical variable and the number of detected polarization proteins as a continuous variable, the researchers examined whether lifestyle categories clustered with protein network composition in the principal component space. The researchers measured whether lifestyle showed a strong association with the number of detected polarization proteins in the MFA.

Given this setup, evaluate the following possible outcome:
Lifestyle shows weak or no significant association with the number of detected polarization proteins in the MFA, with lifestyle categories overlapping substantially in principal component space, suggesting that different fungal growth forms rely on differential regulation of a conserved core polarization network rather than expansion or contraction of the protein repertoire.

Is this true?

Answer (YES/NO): NO